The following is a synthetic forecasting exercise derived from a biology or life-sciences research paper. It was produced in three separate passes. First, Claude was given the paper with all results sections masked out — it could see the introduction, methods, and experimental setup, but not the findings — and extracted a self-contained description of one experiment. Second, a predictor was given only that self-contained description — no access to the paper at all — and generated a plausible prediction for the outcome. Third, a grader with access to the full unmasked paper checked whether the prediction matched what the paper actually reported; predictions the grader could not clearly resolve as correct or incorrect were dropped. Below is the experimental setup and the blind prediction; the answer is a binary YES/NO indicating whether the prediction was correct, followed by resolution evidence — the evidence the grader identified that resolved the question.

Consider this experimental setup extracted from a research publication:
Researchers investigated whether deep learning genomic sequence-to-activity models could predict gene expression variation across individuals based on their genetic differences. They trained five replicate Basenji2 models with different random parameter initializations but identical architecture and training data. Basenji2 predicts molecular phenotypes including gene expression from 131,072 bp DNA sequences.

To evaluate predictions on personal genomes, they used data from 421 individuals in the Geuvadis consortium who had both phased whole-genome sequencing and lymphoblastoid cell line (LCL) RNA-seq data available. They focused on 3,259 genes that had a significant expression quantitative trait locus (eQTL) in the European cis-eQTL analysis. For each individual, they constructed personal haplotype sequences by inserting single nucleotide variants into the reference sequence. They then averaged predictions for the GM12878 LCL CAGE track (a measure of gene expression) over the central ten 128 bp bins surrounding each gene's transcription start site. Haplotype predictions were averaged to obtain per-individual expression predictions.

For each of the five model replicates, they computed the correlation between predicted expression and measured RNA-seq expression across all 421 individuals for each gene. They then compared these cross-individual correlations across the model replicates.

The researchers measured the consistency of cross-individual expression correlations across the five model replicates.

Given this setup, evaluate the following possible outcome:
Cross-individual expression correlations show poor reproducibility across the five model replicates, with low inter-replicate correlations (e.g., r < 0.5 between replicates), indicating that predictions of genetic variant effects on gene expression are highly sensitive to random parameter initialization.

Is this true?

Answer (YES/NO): YES